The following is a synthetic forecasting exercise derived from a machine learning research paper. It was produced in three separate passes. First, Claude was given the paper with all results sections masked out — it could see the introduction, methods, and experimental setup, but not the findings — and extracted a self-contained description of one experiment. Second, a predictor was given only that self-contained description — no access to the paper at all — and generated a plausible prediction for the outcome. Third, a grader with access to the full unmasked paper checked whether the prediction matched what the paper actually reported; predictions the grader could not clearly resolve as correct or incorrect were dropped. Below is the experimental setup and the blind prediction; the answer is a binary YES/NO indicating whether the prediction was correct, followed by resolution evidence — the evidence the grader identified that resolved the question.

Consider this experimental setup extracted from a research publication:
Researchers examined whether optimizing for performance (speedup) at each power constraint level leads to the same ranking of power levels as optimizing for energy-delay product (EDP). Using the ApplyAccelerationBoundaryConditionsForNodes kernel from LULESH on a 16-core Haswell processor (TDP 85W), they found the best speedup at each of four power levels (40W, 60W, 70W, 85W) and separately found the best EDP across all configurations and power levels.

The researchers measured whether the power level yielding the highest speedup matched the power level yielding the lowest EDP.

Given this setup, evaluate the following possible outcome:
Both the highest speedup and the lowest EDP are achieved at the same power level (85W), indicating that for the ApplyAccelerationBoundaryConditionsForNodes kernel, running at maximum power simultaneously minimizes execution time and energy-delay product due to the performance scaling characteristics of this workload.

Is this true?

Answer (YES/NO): NO